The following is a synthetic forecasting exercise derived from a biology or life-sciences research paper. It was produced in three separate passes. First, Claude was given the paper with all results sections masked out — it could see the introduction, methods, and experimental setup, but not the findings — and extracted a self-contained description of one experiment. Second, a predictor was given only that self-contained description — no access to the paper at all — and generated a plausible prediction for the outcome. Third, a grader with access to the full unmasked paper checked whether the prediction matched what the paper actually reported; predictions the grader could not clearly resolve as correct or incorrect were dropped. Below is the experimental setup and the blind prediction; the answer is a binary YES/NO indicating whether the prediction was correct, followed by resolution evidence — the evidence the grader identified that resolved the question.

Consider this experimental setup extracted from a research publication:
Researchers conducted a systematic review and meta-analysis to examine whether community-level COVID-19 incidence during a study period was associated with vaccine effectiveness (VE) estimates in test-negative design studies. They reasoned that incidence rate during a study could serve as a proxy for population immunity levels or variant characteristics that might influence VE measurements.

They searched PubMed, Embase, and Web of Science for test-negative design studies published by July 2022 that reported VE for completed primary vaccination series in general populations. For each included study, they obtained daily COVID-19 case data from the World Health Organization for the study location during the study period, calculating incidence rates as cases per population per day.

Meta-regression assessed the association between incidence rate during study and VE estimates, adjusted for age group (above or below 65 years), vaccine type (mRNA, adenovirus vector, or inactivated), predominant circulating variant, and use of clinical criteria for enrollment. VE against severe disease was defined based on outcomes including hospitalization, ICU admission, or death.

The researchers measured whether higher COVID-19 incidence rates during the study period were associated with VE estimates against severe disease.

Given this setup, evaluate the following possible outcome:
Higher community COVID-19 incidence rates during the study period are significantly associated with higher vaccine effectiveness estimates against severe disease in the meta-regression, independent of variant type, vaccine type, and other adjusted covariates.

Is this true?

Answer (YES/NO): NO